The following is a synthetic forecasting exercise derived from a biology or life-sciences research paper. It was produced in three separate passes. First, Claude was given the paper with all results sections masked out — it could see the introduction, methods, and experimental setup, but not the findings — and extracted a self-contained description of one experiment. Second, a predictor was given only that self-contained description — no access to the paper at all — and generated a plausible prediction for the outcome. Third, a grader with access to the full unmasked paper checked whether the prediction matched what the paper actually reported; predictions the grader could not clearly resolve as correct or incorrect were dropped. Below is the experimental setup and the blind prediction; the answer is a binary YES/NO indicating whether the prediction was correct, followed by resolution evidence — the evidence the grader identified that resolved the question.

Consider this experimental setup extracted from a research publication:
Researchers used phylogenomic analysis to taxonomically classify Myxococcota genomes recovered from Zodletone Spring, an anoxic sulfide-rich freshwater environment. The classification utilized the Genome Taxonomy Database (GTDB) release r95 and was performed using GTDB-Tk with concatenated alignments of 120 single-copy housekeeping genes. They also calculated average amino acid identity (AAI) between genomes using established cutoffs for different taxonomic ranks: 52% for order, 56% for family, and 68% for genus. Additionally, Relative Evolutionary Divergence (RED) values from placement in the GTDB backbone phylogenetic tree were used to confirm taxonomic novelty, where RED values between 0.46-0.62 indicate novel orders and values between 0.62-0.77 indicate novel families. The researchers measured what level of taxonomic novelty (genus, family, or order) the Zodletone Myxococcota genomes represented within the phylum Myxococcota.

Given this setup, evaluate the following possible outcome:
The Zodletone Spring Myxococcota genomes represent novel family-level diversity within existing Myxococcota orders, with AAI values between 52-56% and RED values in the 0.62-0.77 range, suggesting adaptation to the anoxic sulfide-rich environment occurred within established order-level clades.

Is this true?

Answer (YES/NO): NO